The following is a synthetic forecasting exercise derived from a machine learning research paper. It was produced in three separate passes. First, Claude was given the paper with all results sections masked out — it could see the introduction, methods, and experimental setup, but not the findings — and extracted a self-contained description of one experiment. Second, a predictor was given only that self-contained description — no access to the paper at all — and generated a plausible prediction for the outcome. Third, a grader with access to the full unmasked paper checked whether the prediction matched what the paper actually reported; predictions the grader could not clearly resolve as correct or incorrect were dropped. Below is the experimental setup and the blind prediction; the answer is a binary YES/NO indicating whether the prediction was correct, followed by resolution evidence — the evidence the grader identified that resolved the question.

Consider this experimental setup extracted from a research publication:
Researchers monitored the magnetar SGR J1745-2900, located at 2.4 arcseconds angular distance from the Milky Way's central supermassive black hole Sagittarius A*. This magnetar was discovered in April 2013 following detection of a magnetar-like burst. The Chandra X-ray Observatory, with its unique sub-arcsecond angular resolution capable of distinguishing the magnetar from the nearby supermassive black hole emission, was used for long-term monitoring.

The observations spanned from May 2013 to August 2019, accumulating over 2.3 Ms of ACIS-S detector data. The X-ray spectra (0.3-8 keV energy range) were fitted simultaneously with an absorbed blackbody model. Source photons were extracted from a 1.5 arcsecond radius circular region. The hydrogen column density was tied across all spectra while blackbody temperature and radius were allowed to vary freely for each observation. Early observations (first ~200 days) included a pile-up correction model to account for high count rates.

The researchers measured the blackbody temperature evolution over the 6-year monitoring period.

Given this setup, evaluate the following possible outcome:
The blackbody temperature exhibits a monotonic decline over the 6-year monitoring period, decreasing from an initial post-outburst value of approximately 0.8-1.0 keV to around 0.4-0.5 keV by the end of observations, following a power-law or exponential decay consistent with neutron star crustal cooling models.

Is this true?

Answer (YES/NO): NO